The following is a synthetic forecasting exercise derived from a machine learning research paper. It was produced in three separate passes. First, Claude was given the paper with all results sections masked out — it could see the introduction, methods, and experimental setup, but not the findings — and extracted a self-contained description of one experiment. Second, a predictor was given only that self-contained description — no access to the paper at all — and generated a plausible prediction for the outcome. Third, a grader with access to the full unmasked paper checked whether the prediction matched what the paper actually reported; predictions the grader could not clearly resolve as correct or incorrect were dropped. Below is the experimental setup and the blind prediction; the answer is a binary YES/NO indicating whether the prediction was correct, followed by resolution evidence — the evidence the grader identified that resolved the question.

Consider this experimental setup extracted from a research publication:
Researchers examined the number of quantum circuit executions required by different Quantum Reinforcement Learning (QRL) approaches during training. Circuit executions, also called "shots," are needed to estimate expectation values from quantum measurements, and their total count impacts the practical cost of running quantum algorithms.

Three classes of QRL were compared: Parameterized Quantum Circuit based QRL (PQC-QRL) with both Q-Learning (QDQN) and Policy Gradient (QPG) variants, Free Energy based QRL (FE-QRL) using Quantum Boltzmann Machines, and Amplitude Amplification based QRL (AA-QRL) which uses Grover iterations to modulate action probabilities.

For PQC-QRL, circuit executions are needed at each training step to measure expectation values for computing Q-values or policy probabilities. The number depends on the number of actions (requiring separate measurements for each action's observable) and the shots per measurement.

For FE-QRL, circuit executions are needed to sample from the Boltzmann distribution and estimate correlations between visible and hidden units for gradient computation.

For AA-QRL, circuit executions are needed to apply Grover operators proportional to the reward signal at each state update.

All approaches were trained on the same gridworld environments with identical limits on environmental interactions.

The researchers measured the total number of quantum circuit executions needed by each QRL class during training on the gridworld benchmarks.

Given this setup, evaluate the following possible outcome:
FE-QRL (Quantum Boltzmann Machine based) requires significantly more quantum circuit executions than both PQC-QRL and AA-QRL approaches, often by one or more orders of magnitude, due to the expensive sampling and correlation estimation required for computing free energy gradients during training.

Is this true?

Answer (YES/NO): NO